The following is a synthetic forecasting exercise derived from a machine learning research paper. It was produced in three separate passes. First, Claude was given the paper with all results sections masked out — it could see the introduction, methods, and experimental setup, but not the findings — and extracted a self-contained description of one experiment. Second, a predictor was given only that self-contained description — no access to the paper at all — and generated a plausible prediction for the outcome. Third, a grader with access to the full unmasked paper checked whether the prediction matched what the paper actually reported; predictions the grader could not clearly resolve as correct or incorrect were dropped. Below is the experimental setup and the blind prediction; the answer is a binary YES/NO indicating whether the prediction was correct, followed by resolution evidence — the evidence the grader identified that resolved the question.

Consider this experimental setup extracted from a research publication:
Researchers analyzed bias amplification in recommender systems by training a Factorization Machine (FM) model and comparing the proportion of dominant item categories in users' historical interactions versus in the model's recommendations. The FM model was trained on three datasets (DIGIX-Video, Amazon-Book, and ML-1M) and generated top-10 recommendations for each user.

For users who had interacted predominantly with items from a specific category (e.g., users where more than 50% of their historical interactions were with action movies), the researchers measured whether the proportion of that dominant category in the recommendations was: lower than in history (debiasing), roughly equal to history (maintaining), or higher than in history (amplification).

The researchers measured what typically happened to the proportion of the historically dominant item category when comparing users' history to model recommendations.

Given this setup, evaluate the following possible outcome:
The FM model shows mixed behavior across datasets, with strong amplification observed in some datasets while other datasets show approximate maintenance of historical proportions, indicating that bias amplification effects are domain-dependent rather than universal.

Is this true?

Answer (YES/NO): NO